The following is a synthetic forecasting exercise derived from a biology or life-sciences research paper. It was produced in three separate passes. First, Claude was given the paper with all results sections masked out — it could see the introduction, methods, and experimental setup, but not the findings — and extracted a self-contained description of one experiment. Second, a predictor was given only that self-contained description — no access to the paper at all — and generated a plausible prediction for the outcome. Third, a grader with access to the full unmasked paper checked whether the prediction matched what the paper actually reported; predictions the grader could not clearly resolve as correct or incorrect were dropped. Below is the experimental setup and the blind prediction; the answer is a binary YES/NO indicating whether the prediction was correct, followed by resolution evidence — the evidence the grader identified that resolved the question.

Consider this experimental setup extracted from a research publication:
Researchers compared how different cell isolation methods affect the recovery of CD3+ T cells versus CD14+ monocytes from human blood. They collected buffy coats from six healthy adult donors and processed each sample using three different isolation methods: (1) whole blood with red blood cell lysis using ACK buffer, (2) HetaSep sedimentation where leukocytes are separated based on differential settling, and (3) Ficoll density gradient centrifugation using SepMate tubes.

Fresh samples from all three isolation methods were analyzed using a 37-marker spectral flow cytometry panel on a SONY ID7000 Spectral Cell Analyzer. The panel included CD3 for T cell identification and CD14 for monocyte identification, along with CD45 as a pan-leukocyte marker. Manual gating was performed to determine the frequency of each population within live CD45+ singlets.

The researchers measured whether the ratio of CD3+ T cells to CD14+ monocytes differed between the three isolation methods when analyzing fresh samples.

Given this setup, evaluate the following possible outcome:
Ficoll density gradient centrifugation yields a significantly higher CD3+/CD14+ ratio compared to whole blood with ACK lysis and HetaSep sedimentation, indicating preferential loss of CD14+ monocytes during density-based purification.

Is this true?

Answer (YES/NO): NO